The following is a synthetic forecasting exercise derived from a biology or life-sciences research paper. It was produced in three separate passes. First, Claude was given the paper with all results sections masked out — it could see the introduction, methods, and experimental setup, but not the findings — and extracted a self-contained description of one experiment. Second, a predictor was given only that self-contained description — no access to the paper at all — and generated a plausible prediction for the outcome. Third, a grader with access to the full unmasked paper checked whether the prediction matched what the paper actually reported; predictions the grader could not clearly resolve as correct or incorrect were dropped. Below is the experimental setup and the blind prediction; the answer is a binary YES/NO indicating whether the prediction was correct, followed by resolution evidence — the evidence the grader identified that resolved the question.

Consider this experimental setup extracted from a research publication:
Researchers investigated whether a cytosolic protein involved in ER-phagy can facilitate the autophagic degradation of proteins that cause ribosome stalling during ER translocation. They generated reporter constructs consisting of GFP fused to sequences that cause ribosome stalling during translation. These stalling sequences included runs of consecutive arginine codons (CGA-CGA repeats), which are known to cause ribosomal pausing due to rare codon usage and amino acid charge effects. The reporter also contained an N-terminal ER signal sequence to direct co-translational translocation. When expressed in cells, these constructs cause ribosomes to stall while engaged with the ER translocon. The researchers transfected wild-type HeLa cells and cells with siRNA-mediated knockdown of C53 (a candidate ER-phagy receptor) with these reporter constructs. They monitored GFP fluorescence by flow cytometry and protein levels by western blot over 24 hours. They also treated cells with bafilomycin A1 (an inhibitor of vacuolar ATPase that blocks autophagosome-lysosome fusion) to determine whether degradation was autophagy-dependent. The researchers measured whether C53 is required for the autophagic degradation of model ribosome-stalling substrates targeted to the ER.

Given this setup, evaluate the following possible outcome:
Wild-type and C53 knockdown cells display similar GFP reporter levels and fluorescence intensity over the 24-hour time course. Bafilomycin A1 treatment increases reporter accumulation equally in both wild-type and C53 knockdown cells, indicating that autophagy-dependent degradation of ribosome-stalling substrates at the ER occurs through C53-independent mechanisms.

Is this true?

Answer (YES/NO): NO